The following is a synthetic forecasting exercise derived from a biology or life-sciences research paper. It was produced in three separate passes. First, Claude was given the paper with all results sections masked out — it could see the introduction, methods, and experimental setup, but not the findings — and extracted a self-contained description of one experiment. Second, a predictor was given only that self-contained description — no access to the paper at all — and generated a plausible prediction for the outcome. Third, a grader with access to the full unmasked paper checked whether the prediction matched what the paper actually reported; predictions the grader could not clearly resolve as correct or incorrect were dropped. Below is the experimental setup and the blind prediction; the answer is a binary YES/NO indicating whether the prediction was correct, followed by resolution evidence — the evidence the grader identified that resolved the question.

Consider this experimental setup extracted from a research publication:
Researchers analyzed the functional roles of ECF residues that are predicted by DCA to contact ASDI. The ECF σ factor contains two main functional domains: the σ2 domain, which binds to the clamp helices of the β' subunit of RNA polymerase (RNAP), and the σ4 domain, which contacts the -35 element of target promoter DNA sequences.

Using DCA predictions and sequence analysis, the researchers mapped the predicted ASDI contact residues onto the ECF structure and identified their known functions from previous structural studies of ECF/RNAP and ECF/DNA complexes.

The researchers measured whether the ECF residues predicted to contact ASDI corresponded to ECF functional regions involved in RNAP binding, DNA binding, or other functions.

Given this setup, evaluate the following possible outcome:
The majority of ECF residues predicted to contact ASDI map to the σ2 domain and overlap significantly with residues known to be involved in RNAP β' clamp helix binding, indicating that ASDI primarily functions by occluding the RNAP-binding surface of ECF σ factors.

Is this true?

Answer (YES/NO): NO